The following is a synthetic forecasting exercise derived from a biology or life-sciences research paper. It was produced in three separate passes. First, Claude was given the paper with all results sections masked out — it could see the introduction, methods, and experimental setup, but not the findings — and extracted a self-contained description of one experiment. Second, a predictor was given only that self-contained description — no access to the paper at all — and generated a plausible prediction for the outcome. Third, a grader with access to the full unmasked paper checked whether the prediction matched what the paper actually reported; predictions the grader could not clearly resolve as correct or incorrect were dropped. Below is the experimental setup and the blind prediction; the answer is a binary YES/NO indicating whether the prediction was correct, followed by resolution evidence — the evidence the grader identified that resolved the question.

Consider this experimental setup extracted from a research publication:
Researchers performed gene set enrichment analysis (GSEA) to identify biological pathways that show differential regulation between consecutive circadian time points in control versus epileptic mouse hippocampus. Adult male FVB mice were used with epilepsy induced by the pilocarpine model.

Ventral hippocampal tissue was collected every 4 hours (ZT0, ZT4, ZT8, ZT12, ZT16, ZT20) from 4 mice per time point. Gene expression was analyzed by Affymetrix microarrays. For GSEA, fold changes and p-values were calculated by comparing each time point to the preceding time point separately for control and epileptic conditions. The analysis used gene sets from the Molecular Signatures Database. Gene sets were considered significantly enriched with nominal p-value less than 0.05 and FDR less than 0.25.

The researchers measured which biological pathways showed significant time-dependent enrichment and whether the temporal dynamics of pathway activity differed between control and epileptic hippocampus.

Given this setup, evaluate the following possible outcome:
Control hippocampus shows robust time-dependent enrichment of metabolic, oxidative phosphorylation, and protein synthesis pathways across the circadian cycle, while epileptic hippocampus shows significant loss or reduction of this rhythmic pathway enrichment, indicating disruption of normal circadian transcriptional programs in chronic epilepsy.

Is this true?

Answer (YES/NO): NO